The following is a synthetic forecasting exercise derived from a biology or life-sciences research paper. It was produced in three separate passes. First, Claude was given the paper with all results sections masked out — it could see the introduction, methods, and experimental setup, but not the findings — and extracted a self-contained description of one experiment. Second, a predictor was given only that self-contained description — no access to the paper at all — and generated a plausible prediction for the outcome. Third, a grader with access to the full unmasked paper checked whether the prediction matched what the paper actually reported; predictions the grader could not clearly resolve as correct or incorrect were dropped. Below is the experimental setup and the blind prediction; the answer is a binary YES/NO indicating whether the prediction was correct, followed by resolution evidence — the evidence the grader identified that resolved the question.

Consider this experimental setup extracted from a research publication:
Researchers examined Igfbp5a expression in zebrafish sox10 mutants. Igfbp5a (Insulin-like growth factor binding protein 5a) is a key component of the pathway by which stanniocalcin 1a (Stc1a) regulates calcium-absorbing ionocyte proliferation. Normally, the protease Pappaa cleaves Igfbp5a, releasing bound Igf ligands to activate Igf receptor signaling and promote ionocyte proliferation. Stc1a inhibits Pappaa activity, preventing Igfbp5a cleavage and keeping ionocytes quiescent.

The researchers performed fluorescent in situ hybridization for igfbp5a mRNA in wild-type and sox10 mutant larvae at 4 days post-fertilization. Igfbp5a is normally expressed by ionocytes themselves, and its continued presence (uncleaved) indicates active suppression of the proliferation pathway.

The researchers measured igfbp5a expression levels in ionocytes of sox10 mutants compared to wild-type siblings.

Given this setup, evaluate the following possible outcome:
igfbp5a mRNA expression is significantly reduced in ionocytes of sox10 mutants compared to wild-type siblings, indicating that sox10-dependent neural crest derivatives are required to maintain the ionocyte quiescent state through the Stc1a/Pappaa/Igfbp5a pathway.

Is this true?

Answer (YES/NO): NO